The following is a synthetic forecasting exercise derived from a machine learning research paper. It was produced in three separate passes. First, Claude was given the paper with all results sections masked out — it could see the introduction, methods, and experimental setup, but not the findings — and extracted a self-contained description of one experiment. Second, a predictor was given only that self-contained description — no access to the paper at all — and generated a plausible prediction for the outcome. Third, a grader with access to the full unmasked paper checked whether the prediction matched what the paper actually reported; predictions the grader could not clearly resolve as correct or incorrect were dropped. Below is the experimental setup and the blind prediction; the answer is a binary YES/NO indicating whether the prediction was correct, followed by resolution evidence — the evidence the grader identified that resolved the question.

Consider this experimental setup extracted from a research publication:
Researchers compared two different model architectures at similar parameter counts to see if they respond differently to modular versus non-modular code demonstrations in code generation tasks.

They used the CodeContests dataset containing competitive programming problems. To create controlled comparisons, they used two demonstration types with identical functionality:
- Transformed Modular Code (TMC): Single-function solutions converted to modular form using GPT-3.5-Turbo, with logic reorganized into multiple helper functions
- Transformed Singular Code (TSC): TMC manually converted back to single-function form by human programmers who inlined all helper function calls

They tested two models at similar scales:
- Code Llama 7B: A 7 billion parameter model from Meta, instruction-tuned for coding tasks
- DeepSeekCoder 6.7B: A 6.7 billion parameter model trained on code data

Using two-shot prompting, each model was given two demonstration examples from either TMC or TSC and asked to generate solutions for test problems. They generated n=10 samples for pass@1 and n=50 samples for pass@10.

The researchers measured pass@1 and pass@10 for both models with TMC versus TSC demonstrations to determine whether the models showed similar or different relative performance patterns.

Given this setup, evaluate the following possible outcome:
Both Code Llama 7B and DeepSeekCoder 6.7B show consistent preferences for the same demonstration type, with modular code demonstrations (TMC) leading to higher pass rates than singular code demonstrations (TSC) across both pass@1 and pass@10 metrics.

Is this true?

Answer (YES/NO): NO